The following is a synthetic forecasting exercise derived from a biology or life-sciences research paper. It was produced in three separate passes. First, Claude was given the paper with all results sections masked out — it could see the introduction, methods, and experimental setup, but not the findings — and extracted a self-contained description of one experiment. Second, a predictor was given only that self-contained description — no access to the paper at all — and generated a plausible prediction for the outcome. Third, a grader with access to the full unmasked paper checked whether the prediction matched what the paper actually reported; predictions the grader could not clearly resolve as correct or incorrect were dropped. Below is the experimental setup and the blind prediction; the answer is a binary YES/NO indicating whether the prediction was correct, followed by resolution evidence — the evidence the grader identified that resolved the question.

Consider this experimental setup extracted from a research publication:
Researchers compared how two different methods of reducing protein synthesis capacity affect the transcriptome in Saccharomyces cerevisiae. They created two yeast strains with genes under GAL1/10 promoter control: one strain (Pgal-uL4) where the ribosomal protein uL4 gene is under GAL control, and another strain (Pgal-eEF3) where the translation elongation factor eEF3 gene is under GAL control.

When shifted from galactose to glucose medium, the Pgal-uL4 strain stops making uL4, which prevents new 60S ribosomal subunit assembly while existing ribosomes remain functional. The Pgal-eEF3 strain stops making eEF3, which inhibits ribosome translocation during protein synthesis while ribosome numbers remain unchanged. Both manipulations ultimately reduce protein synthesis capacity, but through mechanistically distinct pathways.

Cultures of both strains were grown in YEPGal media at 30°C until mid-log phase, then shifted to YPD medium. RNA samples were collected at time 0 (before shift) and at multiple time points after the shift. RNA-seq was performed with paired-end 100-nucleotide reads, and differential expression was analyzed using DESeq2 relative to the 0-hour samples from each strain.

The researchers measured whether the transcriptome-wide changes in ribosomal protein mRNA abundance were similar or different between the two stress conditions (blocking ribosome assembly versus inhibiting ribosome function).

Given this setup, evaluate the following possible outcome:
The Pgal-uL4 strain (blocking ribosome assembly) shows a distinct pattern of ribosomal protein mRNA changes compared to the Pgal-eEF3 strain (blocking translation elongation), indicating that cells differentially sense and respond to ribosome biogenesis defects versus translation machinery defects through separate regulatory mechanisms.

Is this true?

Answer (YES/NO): YES